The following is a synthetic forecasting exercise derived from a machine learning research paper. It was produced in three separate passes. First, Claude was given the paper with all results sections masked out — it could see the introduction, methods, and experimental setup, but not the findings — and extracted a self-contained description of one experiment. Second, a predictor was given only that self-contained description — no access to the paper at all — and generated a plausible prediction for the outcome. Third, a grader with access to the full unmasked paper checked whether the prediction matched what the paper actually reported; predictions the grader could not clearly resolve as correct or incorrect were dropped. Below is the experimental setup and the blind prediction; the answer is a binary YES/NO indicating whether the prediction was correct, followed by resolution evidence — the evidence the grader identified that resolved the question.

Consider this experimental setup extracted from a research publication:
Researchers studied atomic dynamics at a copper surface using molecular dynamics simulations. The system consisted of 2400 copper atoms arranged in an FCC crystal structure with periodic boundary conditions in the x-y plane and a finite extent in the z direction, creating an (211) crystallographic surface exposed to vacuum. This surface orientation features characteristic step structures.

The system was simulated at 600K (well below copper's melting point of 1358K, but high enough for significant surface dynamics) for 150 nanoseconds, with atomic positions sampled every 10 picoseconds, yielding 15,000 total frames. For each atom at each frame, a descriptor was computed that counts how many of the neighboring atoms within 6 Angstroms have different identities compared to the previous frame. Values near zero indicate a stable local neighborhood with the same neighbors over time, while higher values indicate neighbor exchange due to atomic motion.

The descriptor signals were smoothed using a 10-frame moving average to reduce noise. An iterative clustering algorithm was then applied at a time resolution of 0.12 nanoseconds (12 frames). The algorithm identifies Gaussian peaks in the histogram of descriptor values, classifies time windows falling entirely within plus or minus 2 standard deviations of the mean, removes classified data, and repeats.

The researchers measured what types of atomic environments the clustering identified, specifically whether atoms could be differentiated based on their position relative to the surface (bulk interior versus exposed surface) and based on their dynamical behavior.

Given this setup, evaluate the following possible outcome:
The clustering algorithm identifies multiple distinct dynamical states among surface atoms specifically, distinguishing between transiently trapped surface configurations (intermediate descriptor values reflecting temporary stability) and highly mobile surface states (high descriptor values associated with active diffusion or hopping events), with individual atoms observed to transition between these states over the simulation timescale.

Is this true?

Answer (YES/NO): YES